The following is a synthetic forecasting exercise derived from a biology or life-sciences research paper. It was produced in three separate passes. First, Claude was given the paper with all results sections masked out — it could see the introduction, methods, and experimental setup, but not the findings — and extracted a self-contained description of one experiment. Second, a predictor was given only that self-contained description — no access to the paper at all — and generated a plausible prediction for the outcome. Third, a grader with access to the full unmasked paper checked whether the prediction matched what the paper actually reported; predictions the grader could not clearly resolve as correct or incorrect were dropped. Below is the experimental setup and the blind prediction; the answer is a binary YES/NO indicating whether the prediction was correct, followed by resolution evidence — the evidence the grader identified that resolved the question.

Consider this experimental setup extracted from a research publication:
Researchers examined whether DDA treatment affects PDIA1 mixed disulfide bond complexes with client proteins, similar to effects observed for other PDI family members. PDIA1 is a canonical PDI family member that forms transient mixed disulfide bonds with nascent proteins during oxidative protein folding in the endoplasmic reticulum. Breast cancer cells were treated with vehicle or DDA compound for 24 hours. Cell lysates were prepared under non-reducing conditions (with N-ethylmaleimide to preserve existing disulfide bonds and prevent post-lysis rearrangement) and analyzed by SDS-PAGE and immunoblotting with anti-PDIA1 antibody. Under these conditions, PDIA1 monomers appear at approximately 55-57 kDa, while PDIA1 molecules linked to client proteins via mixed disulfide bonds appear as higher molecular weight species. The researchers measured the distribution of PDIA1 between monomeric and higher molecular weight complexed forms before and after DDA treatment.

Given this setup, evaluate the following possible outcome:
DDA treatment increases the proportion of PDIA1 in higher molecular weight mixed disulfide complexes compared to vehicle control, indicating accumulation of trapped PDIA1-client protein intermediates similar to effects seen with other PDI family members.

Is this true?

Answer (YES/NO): NO